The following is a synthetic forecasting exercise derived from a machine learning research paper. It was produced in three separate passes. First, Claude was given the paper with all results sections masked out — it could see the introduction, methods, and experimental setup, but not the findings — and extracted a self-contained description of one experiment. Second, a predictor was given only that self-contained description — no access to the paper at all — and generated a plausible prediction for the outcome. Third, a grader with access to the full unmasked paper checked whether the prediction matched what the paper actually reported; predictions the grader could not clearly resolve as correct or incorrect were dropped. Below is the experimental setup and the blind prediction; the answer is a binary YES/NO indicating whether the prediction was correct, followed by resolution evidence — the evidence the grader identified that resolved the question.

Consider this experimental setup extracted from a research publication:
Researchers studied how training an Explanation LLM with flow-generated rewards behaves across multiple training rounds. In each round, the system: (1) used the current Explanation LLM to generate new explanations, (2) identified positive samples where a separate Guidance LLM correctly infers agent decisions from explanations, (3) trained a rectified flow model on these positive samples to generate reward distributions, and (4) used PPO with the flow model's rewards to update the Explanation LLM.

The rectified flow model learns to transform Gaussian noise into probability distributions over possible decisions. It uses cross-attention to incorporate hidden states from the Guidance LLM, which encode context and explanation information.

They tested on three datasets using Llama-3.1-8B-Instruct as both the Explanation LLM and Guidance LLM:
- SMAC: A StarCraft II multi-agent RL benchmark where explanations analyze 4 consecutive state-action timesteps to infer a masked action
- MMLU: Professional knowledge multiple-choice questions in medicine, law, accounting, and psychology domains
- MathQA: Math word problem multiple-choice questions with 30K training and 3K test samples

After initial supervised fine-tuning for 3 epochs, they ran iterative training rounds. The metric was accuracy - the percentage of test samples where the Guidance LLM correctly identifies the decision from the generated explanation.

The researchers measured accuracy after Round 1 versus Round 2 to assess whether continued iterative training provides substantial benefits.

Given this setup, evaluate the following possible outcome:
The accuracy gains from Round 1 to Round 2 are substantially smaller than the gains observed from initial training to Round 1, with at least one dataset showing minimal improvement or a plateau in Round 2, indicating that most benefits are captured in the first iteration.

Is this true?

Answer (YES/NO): NO